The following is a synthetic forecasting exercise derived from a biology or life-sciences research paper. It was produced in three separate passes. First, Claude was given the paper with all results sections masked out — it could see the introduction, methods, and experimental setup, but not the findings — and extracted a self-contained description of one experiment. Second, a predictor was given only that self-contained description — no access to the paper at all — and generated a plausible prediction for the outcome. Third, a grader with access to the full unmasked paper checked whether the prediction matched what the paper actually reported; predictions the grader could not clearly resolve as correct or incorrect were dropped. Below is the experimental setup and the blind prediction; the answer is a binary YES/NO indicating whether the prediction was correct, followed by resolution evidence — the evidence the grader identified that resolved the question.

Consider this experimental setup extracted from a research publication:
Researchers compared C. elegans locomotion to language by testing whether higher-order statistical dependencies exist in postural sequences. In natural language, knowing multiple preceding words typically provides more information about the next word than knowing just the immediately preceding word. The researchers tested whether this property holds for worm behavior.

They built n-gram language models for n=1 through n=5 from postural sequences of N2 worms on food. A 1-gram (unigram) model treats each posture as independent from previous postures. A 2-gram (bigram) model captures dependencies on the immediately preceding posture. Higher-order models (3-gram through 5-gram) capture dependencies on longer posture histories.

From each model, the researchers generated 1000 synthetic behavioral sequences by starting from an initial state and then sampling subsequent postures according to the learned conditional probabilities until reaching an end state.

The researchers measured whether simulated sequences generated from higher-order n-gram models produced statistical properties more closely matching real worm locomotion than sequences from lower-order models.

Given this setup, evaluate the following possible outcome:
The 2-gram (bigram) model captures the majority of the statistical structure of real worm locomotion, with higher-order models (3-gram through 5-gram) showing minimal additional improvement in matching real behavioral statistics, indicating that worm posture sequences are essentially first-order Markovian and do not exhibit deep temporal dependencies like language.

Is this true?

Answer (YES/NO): NO